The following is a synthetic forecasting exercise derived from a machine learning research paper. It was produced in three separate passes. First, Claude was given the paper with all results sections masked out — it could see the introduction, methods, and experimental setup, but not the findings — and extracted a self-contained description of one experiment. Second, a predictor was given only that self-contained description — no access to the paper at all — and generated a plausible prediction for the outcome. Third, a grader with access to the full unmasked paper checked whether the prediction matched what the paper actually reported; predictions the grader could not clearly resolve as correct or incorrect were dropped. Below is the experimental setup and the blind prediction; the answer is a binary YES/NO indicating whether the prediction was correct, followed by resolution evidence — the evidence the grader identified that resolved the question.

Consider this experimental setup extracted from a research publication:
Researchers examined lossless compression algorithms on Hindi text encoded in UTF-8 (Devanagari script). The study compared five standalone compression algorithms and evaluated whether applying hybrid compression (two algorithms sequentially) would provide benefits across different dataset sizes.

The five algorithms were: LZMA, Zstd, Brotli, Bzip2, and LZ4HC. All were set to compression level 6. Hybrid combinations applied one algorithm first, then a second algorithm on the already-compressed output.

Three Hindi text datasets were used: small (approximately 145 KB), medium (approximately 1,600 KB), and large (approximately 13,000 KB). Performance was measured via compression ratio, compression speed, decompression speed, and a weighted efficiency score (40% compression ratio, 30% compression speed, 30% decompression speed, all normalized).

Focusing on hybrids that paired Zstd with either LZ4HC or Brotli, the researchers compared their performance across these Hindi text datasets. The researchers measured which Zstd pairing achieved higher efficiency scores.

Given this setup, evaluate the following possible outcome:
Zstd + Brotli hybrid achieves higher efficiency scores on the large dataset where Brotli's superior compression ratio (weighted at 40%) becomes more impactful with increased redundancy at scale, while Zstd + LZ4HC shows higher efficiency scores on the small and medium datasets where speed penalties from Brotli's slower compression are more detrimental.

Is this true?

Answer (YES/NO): NO